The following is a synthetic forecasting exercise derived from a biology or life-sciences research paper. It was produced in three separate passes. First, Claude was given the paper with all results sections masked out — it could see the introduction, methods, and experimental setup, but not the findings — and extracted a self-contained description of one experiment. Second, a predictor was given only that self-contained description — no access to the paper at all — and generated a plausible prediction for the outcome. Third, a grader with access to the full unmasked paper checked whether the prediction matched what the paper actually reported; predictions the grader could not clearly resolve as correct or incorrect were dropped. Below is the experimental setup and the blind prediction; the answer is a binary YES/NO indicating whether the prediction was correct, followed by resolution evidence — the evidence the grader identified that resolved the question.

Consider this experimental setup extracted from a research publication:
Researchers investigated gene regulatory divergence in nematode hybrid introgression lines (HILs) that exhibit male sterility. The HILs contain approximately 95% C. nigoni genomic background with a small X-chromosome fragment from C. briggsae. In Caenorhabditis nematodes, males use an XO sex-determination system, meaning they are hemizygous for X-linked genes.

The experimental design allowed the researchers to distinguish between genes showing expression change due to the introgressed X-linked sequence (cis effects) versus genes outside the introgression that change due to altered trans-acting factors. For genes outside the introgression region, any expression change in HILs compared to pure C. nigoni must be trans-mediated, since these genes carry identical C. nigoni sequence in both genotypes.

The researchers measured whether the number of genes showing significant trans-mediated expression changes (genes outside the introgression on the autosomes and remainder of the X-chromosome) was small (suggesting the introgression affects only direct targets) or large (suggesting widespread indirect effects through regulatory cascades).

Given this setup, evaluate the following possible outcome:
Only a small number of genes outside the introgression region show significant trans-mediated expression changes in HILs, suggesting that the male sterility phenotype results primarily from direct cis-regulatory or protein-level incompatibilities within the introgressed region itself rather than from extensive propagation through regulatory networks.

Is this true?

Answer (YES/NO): NO